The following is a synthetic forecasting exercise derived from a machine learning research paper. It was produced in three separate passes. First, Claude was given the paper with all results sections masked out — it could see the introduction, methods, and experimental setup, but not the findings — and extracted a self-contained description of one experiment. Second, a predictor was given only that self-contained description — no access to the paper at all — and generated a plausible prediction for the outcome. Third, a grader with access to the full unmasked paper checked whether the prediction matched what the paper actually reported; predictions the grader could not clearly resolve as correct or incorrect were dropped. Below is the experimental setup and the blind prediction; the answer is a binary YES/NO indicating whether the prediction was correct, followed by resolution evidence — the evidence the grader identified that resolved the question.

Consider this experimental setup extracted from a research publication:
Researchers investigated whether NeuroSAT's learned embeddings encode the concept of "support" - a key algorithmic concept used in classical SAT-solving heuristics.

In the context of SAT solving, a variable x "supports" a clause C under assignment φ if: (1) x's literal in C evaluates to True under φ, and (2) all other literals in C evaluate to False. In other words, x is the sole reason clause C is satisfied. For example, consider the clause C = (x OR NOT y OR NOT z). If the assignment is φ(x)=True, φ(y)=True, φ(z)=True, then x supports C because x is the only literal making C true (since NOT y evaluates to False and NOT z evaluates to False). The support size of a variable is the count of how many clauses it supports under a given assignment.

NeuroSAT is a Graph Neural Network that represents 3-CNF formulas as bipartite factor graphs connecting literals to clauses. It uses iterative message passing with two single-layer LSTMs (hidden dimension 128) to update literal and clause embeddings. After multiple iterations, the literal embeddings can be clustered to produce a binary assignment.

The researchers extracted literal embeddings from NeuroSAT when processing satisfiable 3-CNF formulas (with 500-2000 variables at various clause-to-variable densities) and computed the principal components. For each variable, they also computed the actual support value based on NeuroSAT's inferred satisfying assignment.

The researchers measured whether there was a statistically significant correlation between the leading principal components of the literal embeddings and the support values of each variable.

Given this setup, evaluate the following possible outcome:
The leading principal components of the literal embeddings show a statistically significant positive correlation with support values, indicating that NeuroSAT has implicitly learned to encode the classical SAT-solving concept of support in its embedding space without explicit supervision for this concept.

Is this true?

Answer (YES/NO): NO